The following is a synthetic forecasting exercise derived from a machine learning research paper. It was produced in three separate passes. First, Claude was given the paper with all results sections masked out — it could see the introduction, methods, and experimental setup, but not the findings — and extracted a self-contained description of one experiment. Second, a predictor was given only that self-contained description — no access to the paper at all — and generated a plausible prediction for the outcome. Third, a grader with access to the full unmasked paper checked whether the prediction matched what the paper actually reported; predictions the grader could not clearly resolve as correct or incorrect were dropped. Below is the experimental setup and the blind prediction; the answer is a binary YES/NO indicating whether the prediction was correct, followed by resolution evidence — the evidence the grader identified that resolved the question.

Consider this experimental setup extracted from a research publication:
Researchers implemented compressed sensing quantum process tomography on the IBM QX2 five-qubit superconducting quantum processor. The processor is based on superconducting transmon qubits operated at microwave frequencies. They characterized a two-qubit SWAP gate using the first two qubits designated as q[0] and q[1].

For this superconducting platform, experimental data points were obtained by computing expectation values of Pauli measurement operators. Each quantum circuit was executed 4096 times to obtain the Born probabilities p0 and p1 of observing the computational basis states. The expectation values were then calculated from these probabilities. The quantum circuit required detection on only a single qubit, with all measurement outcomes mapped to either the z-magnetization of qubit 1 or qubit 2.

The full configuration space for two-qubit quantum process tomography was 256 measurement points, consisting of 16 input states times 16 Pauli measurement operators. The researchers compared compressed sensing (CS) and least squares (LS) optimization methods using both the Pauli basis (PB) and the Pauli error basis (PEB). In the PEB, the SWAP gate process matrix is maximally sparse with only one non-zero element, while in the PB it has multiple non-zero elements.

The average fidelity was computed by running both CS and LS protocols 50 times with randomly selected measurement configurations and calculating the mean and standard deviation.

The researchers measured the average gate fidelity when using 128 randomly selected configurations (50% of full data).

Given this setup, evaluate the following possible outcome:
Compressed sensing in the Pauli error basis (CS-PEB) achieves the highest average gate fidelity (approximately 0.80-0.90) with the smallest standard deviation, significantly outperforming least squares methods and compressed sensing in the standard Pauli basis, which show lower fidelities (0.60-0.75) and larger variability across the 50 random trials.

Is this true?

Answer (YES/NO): NO